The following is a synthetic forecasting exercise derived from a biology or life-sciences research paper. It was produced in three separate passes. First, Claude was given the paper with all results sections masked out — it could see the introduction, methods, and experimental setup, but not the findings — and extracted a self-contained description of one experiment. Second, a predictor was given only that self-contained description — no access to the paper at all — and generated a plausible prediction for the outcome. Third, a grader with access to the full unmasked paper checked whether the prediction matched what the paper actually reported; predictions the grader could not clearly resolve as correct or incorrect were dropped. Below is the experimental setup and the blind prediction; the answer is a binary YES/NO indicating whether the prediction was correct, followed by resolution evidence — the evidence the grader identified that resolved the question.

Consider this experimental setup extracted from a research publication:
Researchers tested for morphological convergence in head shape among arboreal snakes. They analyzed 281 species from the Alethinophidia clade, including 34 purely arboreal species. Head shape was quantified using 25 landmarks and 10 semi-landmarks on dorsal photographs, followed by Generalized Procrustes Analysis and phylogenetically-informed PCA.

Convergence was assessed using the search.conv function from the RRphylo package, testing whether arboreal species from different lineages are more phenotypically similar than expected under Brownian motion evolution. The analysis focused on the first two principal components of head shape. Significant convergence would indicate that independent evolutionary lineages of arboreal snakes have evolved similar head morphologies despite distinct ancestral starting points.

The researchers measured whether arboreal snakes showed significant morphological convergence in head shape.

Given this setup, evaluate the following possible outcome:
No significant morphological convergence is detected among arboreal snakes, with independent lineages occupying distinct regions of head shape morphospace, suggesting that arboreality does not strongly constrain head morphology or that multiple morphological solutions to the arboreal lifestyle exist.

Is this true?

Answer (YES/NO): NO